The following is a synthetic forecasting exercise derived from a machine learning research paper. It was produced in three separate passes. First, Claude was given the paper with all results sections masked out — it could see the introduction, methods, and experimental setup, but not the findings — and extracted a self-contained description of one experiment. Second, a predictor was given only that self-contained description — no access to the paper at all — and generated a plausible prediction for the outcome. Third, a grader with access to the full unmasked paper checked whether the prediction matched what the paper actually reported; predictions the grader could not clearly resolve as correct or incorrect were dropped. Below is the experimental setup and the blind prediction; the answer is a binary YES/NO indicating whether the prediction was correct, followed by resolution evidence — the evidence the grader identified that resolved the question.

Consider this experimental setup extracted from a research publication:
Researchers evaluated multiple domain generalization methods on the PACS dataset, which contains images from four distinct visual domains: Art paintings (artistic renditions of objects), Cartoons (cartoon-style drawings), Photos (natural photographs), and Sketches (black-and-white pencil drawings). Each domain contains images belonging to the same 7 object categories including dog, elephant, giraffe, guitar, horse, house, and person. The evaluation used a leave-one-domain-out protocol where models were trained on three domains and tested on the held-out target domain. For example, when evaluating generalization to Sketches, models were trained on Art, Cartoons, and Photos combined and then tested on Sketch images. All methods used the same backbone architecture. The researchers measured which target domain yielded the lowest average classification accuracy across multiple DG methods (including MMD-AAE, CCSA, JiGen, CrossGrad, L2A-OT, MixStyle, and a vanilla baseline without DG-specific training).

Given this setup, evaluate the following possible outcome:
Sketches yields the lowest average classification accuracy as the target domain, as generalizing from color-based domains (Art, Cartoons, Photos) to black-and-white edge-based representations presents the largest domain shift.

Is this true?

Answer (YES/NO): YES